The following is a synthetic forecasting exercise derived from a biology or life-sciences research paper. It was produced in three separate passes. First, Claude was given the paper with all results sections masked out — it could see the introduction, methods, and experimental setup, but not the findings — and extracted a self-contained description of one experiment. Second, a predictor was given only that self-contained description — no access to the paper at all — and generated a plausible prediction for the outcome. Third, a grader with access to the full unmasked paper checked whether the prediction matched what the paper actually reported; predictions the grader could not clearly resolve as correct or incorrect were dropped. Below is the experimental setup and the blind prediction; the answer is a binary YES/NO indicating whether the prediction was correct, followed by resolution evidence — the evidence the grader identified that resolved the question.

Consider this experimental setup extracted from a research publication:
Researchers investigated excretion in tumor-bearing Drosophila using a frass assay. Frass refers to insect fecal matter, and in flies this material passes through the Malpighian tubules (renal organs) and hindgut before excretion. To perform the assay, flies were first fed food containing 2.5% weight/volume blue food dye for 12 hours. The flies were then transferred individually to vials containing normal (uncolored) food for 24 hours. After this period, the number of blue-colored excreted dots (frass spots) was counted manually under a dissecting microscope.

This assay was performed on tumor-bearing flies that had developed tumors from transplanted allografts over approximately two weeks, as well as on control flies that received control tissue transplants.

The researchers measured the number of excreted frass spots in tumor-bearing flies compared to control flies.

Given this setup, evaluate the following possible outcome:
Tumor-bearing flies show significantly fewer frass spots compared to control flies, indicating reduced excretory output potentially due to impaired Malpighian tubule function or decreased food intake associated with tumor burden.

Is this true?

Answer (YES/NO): YES